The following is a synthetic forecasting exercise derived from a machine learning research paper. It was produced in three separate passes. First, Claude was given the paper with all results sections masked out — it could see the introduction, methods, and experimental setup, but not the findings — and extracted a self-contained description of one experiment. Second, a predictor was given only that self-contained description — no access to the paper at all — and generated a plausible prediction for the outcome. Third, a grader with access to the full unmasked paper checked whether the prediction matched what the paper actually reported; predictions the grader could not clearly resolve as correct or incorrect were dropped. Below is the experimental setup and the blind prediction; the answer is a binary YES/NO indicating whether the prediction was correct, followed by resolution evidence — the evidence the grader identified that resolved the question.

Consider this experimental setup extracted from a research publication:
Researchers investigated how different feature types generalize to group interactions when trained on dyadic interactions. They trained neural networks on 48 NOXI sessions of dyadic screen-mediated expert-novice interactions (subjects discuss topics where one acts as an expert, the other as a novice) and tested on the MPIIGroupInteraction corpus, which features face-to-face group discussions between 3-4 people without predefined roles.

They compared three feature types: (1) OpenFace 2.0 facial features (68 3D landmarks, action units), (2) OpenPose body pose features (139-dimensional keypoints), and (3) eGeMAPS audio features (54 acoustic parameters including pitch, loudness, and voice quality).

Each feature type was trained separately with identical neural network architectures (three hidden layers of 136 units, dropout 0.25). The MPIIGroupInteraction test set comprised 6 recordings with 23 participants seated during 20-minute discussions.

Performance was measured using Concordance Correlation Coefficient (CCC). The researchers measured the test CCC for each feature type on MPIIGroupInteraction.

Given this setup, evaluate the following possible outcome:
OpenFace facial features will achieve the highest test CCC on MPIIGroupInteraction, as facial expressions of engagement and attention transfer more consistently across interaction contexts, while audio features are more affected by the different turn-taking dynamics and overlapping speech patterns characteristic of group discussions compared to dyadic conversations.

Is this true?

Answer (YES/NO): NO